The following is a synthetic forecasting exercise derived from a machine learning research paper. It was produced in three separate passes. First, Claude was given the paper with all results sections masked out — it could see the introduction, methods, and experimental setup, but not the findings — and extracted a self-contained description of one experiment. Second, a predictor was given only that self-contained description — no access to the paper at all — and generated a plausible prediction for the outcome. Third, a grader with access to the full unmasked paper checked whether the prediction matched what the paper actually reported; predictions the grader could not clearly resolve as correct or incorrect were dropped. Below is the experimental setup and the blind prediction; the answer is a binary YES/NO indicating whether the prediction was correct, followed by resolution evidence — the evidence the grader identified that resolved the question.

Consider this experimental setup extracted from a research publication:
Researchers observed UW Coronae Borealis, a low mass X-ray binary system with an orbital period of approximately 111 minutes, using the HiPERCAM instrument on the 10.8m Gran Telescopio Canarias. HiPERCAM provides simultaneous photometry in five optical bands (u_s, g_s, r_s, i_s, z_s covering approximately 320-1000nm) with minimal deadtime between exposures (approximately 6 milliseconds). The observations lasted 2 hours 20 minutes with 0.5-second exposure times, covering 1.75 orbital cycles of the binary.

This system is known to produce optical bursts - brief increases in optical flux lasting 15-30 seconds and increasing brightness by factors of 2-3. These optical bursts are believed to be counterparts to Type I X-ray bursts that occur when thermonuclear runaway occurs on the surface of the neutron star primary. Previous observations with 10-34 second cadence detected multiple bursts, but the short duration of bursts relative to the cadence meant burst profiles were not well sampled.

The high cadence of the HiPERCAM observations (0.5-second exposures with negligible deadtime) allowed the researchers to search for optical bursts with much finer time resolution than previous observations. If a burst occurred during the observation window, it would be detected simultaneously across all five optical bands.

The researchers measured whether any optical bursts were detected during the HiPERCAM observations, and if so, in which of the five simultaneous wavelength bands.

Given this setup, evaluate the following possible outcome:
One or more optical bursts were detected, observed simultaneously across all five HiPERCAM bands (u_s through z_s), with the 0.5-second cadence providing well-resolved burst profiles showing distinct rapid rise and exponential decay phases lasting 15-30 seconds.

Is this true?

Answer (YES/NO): YES